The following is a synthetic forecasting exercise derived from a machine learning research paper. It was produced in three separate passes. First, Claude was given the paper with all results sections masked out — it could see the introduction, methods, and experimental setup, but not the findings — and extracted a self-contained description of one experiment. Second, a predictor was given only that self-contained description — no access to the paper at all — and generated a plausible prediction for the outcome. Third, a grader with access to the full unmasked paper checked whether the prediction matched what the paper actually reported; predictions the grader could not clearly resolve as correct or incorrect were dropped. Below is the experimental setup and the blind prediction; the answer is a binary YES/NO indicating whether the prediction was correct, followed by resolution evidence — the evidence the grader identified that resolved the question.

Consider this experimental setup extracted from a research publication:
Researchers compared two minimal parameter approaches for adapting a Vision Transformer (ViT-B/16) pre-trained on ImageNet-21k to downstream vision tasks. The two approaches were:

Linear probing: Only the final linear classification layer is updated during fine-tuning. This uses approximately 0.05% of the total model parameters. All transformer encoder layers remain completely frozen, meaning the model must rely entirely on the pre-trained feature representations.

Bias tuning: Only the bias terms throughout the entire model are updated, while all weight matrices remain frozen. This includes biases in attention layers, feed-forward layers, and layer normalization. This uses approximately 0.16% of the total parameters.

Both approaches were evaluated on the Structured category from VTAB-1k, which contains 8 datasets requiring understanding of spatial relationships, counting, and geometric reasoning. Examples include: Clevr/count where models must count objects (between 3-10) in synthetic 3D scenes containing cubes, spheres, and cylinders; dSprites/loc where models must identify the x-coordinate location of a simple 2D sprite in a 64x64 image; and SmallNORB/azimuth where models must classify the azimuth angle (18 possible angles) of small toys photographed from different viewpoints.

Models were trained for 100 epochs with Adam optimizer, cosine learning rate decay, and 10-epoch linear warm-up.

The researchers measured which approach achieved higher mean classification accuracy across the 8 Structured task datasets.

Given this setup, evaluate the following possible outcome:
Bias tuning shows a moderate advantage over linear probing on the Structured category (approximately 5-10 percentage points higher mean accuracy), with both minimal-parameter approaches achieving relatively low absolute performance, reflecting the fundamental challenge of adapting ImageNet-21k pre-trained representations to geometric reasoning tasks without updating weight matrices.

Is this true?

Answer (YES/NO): NO